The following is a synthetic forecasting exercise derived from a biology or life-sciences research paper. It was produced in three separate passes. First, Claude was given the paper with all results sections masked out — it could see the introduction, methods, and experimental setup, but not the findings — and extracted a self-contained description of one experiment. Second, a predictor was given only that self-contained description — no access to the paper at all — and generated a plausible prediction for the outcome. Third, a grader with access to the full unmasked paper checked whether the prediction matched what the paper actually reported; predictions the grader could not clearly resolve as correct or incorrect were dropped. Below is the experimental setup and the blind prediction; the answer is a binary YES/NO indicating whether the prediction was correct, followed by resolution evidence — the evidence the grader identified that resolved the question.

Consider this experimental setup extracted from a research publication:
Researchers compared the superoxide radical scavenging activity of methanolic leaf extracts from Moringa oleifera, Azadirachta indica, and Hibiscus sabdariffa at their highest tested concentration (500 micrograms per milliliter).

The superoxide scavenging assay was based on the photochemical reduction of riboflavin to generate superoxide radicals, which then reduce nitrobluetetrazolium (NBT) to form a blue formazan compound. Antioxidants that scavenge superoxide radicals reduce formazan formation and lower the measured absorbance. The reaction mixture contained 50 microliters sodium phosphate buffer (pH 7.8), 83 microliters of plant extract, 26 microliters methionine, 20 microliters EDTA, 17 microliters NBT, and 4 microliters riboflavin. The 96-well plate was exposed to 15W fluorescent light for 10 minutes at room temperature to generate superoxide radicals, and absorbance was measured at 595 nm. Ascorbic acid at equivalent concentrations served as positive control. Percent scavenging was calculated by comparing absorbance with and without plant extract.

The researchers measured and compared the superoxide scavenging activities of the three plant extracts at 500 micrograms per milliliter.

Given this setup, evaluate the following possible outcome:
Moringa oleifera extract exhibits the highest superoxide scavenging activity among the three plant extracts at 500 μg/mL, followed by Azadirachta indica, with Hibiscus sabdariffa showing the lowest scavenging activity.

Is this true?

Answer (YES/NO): YES